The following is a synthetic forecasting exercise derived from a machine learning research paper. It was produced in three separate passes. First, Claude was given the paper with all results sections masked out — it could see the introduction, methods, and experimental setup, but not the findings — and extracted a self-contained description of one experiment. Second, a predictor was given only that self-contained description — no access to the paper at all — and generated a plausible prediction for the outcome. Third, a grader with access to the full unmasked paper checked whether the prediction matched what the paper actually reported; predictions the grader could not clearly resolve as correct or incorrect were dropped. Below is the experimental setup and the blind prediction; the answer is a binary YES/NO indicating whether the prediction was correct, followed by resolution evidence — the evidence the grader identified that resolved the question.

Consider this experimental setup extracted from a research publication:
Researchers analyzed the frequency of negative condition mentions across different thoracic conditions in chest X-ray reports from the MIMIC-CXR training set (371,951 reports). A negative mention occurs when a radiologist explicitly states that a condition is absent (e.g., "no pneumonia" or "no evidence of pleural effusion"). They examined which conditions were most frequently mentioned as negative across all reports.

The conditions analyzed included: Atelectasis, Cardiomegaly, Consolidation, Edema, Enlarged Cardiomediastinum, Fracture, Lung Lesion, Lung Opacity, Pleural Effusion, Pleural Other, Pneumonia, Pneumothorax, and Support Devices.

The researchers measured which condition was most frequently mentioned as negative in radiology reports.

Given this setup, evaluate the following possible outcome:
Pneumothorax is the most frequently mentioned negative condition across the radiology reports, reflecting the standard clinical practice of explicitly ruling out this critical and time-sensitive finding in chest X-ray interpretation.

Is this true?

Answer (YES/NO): YES